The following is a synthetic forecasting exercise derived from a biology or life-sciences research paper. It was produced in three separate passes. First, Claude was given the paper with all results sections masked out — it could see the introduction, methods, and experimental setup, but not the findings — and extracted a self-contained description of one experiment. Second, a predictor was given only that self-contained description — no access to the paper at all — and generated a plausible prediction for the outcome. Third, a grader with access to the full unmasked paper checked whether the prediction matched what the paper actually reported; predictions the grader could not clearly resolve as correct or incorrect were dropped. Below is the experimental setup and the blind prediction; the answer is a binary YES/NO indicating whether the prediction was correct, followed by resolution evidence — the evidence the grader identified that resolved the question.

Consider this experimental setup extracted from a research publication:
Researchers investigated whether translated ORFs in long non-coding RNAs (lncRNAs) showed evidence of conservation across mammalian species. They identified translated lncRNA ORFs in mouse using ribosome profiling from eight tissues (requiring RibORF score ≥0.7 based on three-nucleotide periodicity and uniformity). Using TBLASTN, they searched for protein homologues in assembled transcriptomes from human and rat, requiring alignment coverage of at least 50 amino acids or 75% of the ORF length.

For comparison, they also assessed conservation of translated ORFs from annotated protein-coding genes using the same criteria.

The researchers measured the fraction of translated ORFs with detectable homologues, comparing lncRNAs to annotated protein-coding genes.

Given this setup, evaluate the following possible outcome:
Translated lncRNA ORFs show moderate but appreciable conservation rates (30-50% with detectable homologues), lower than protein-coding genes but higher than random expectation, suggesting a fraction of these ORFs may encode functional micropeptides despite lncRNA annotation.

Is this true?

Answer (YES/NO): YES